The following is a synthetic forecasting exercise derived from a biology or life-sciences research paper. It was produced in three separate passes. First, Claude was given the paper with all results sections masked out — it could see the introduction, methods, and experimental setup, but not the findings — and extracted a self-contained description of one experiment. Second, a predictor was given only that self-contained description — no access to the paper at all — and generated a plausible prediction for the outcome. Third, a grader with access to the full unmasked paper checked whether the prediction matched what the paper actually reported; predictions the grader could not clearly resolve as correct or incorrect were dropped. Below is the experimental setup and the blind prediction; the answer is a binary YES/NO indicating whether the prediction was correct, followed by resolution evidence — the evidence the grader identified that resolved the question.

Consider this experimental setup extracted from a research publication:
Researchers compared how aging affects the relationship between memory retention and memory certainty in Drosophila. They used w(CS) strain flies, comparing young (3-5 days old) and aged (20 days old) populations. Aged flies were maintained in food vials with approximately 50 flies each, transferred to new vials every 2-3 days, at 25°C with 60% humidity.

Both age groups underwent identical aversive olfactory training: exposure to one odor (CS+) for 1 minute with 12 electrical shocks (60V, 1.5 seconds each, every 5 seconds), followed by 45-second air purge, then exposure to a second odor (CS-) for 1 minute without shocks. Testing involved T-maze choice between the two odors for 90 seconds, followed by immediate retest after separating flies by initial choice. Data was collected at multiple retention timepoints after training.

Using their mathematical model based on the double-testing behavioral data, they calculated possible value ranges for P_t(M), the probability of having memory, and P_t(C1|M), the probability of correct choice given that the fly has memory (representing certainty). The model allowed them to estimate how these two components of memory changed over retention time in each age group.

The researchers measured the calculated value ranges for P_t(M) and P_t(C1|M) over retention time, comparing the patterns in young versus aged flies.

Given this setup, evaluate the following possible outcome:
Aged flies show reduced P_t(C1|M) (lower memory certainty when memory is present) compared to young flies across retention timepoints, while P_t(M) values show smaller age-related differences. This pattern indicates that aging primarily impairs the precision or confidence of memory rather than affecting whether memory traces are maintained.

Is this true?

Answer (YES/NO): YES